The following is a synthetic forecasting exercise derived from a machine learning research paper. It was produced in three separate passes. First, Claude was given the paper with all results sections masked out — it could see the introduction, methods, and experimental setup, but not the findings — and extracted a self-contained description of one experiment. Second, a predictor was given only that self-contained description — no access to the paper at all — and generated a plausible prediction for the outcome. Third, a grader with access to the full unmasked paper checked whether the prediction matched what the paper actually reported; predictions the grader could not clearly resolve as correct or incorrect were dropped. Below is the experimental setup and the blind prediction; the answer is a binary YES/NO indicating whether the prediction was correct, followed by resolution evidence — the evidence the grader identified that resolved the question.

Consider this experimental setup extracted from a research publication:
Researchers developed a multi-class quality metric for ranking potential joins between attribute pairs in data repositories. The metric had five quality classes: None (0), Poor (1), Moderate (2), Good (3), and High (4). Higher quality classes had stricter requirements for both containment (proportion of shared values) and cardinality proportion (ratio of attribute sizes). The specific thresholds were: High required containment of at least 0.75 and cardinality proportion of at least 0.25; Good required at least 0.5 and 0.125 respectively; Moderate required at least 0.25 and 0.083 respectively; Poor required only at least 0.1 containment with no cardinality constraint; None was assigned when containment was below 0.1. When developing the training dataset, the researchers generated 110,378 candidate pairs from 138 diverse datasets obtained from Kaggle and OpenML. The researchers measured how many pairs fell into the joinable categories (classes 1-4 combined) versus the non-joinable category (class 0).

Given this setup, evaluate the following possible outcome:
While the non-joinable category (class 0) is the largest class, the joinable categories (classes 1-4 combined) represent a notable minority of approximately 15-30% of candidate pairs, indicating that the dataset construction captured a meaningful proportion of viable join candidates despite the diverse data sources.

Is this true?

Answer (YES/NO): NO